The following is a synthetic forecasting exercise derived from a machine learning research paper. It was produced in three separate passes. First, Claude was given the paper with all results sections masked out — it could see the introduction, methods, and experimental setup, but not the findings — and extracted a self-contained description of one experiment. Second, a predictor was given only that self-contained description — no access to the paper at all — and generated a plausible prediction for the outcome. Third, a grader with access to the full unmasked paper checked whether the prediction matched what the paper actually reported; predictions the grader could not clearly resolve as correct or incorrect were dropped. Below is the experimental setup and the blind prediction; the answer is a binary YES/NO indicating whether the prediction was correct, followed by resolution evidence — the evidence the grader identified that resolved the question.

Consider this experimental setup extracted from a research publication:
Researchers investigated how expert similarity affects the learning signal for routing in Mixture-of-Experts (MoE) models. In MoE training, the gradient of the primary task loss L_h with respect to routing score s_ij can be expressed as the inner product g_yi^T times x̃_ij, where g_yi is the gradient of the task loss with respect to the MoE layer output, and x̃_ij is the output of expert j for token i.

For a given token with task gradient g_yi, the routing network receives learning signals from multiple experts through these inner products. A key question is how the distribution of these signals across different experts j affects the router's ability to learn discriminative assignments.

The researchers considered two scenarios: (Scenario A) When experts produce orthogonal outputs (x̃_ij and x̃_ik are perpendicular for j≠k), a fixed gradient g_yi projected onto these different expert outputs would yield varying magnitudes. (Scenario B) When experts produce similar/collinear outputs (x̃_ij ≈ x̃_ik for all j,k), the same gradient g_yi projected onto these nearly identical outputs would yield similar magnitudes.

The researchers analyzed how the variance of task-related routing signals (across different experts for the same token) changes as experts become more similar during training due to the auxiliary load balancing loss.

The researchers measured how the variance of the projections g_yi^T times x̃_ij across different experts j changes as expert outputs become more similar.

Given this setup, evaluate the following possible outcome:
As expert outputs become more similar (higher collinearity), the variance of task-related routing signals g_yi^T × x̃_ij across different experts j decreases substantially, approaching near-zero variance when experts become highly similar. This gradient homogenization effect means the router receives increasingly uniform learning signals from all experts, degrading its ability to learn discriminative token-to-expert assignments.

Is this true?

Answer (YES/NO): YES